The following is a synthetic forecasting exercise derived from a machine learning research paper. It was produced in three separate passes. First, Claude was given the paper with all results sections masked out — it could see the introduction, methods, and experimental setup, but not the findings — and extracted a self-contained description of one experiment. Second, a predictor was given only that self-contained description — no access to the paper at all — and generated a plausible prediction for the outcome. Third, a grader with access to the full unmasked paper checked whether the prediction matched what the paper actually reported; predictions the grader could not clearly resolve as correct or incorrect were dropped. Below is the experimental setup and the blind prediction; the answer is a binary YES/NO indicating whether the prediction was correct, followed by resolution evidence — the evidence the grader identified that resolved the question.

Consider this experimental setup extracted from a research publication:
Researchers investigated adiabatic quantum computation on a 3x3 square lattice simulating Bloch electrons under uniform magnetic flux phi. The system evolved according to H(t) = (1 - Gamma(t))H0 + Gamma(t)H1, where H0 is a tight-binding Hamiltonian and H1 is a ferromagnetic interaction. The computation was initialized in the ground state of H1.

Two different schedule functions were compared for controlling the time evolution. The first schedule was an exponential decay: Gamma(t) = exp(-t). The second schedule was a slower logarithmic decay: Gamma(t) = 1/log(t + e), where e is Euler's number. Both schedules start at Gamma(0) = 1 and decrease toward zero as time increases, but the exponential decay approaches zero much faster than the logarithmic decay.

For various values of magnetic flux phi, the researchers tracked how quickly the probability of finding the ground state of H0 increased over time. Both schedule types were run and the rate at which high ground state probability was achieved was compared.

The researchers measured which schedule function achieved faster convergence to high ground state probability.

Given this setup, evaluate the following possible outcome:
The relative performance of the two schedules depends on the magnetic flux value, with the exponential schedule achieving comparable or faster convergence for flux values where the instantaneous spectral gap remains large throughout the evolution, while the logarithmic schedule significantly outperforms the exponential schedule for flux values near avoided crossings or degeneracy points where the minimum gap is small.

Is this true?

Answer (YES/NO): NO